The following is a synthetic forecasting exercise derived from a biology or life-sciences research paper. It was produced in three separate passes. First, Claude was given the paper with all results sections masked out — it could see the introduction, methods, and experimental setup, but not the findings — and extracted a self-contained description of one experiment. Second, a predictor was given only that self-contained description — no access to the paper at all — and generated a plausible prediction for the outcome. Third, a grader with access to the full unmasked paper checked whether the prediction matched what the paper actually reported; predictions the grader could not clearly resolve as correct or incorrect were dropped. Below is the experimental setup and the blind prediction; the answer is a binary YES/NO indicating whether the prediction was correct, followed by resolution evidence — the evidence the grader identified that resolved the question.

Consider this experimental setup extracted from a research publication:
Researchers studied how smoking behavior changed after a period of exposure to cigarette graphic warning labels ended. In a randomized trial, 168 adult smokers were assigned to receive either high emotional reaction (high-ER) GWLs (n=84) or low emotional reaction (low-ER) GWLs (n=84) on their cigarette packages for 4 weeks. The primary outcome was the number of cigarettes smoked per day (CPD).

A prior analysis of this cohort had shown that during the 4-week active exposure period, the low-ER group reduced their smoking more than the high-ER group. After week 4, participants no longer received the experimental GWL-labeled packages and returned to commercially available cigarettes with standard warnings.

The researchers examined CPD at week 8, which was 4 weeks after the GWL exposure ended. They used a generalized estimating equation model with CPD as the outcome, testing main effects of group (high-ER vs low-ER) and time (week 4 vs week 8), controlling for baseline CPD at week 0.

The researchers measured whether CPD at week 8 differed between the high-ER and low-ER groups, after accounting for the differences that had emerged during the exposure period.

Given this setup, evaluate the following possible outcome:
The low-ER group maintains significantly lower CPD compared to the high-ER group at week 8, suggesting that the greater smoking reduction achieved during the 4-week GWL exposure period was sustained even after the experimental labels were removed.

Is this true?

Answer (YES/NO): YES